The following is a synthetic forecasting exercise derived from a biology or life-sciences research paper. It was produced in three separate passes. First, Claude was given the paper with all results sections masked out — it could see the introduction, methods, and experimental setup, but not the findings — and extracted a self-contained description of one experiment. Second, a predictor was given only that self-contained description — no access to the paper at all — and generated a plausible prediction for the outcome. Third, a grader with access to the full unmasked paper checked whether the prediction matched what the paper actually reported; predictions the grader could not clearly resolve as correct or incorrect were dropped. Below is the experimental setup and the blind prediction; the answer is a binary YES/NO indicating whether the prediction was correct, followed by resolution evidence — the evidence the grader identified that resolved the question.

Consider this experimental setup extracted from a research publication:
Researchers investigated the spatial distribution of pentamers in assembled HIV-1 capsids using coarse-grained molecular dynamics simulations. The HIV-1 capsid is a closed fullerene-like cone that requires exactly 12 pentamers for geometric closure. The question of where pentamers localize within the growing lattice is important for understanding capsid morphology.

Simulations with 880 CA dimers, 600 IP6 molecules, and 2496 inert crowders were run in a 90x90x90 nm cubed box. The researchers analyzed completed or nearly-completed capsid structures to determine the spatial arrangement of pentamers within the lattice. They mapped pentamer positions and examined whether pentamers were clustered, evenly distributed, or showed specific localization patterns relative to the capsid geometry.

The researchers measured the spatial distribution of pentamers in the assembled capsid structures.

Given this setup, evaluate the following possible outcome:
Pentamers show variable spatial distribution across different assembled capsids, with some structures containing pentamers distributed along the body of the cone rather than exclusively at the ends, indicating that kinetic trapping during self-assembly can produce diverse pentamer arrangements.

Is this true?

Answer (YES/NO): NO